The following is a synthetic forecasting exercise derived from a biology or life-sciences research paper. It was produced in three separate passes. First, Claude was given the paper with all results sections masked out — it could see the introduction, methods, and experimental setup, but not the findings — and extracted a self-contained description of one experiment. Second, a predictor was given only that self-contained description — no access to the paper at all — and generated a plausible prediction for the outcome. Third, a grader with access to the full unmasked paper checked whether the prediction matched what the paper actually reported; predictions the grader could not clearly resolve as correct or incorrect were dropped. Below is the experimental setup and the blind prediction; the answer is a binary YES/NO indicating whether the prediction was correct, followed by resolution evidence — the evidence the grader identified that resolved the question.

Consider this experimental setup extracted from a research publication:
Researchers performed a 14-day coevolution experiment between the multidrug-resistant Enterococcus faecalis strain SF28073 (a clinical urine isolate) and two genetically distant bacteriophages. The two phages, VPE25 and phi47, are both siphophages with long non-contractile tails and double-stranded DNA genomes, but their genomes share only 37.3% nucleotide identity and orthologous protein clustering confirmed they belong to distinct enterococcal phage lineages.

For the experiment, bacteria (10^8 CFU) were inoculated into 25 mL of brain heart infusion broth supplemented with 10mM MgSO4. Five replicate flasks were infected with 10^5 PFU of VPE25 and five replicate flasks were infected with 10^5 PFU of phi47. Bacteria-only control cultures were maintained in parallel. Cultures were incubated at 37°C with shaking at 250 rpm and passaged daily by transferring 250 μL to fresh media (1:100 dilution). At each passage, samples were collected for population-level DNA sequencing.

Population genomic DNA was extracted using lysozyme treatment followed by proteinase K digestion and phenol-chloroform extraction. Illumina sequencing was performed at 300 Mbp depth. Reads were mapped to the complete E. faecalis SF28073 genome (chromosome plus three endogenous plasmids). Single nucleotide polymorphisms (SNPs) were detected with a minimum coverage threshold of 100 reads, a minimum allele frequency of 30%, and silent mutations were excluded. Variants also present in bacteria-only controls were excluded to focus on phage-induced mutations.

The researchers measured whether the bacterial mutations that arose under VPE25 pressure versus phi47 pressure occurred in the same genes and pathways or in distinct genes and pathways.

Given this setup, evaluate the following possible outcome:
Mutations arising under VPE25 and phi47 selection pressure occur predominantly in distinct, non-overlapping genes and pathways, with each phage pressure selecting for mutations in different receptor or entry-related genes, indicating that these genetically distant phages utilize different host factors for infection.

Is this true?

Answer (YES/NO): YES